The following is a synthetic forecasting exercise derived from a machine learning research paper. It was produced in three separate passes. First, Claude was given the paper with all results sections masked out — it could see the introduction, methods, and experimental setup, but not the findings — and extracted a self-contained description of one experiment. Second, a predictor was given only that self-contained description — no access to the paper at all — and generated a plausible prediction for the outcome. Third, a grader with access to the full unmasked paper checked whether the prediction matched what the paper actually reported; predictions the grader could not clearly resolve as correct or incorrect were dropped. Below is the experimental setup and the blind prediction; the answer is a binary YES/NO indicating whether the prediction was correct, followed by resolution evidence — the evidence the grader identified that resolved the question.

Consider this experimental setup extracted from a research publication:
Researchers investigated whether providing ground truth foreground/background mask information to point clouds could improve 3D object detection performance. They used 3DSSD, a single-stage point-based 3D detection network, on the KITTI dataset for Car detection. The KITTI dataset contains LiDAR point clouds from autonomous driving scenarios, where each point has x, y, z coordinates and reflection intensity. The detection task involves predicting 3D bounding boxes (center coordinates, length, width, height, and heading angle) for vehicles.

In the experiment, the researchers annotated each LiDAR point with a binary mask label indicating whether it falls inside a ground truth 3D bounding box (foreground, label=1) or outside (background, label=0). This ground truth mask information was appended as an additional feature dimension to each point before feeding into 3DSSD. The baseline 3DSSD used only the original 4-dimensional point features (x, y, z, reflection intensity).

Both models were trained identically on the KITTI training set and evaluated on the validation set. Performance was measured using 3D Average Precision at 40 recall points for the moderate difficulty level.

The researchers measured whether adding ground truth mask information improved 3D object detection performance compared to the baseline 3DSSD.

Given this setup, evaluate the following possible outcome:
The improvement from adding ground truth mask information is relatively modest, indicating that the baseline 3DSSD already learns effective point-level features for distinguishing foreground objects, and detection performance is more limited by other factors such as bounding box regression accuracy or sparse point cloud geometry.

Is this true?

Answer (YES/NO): NO